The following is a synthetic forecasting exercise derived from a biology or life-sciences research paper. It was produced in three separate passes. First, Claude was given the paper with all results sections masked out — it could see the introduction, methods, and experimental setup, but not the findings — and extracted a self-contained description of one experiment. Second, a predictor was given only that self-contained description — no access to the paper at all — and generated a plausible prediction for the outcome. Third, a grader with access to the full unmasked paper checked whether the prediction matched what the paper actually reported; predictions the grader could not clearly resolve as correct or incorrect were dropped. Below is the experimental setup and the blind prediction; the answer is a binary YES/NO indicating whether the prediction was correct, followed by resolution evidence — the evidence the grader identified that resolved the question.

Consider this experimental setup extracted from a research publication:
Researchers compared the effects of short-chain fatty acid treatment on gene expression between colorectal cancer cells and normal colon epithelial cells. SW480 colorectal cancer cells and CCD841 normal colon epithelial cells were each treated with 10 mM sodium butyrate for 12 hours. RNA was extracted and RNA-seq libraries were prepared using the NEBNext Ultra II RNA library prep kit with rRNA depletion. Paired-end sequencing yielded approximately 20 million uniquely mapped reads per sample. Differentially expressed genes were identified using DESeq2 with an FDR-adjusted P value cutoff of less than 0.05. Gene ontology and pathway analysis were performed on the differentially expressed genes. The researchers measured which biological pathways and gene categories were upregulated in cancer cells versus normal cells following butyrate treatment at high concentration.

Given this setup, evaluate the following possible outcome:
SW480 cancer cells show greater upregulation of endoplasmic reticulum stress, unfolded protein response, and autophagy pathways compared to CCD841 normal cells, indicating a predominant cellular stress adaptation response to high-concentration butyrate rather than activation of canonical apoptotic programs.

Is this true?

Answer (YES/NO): NO